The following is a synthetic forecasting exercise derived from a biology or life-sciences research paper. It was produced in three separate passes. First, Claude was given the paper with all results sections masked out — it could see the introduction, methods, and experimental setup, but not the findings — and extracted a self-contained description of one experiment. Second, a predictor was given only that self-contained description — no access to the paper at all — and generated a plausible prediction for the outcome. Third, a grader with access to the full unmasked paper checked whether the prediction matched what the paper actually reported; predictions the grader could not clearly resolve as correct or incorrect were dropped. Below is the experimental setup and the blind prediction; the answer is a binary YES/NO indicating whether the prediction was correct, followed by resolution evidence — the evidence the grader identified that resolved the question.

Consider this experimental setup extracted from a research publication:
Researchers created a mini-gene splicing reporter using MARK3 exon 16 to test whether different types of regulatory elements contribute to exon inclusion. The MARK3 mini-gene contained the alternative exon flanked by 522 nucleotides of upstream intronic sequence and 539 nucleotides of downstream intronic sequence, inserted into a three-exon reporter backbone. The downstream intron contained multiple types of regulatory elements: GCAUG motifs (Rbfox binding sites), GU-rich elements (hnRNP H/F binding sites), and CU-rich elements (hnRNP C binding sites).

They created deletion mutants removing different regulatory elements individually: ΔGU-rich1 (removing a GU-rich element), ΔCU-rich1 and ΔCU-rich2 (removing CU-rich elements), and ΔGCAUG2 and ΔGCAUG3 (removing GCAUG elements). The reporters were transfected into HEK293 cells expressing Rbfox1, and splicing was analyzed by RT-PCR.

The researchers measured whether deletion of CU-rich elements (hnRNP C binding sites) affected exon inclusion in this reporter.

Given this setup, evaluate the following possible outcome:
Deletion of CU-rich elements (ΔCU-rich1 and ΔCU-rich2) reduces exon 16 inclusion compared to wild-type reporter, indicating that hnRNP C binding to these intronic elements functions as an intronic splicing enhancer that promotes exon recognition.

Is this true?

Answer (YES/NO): NO